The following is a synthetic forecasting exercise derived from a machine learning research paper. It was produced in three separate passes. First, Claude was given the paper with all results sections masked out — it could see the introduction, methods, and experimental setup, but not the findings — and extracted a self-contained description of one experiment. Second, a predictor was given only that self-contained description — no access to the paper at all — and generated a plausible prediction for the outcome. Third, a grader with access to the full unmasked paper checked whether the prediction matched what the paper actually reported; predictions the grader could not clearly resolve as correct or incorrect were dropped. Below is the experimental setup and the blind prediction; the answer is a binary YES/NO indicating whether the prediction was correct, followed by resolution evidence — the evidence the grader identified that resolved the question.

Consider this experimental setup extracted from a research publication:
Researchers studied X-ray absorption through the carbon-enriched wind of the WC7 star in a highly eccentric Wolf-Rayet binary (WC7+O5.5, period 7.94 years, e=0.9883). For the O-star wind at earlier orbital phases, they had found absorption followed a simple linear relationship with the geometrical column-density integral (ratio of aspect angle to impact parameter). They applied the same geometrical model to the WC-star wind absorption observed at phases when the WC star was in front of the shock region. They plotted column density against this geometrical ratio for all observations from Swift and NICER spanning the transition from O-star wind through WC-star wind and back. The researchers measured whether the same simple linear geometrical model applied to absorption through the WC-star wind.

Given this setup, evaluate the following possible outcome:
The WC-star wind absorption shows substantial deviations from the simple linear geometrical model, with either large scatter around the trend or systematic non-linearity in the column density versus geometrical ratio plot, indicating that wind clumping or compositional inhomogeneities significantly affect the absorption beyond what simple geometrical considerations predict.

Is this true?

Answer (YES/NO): NO